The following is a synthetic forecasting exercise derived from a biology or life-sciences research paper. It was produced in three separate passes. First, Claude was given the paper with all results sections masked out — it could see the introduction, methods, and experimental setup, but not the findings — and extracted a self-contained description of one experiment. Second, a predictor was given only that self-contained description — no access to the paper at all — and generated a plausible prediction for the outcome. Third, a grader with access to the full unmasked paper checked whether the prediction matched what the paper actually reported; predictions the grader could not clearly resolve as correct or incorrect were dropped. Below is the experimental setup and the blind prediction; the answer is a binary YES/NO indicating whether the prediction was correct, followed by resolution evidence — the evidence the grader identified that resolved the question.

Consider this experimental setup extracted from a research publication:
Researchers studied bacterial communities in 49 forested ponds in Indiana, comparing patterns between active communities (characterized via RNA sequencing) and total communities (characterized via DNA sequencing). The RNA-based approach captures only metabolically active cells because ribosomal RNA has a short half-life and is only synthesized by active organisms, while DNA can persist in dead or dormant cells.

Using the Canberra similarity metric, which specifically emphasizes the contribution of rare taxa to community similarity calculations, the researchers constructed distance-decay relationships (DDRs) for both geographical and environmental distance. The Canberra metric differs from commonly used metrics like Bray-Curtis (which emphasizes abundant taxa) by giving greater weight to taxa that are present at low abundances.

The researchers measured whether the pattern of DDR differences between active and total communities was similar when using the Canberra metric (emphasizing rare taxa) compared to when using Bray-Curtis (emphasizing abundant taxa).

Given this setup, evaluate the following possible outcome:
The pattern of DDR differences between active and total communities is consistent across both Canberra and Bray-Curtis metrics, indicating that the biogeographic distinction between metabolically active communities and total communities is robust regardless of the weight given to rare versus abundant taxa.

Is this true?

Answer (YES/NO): NO